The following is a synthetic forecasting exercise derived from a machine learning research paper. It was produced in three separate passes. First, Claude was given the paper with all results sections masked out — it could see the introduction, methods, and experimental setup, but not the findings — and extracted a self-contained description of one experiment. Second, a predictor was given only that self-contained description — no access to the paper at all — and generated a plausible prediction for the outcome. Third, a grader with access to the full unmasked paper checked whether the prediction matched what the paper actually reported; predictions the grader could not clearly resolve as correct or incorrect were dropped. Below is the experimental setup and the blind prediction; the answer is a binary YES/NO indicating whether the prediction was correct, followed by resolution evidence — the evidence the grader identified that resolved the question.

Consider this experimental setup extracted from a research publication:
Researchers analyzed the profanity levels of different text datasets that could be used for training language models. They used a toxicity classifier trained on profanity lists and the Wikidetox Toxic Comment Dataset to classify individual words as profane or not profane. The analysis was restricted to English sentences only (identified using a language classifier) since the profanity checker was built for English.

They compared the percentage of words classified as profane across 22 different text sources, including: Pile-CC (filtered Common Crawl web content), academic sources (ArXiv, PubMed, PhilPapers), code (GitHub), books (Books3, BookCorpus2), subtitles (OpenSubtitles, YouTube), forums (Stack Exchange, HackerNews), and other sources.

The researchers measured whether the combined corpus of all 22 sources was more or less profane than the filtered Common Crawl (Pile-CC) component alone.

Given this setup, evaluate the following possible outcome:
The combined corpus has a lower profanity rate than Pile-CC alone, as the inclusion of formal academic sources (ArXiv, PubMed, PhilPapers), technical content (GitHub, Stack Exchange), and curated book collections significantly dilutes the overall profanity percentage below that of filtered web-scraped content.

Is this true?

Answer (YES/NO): YES